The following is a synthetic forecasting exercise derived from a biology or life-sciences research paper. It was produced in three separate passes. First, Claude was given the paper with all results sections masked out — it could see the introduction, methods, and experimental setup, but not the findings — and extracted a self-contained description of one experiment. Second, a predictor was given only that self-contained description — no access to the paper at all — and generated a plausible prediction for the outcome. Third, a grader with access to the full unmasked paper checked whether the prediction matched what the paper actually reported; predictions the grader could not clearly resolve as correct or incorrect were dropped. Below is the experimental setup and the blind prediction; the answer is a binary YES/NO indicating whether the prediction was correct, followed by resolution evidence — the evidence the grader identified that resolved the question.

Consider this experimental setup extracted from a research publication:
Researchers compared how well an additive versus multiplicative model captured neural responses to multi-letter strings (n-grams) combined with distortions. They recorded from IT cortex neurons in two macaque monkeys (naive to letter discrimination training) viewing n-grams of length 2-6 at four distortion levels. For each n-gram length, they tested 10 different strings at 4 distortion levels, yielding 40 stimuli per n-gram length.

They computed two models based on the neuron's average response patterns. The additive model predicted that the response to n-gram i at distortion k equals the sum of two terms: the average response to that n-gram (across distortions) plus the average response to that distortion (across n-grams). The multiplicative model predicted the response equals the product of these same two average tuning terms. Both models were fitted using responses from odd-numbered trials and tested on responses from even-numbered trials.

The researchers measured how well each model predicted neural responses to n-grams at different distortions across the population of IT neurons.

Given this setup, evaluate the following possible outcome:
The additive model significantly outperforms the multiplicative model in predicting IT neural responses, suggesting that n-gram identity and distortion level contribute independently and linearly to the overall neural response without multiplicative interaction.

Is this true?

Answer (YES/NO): NO